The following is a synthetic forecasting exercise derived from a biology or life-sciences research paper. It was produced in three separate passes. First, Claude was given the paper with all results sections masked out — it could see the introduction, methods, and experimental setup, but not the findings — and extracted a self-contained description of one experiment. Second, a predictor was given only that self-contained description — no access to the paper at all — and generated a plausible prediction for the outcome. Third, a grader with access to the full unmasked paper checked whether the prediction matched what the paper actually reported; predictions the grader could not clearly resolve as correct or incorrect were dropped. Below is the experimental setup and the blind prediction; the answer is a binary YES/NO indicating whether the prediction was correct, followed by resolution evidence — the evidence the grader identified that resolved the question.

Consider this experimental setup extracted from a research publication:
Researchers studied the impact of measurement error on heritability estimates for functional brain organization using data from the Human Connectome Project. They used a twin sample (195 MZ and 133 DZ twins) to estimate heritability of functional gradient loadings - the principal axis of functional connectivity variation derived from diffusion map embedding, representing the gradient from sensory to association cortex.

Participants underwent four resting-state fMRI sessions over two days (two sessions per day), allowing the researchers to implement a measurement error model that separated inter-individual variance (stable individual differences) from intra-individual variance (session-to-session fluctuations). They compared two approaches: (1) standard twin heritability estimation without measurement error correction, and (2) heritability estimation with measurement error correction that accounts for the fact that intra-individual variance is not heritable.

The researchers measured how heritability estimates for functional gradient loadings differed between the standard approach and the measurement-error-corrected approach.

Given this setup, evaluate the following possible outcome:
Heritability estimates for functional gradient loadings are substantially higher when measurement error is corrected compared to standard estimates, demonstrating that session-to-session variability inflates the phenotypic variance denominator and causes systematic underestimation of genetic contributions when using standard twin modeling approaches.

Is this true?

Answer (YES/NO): YES